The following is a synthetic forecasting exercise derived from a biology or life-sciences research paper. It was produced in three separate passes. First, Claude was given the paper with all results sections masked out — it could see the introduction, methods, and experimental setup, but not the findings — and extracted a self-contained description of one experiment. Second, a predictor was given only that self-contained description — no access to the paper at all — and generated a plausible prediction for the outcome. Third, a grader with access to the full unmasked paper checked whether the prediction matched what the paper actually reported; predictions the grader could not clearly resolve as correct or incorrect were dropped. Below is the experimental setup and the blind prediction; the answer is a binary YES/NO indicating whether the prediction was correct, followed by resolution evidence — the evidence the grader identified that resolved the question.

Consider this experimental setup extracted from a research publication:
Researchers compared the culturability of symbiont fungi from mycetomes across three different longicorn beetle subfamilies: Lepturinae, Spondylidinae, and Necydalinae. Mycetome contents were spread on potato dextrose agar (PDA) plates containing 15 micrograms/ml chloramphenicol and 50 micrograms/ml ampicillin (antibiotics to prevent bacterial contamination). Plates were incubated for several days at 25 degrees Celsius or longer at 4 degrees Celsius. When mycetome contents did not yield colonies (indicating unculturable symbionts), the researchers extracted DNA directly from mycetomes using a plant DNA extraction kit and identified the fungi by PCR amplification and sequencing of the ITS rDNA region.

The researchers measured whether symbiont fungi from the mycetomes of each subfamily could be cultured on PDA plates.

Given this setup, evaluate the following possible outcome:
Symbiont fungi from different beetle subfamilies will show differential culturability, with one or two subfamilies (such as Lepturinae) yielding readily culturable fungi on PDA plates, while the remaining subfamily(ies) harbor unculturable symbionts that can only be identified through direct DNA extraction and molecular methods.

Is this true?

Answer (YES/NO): YES